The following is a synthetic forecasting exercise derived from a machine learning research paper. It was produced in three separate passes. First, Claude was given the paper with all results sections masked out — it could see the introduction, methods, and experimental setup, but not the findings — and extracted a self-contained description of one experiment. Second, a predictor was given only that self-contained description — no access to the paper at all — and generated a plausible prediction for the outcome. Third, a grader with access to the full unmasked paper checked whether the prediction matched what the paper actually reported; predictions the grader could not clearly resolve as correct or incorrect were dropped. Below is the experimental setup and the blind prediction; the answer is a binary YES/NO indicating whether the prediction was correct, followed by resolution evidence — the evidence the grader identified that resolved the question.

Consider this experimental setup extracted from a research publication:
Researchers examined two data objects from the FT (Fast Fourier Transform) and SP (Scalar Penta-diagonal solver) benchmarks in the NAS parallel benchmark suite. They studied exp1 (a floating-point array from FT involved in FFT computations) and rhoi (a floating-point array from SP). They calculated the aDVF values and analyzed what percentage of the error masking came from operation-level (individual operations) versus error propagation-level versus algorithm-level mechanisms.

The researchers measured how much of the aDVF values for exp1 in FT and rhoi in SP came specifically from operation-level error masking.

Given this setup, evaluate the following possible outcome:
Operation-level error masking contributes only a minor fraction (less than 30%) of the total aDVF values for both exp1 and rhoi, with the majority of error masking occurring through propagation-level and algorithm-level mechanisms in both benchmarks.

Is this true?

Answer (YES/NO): NO